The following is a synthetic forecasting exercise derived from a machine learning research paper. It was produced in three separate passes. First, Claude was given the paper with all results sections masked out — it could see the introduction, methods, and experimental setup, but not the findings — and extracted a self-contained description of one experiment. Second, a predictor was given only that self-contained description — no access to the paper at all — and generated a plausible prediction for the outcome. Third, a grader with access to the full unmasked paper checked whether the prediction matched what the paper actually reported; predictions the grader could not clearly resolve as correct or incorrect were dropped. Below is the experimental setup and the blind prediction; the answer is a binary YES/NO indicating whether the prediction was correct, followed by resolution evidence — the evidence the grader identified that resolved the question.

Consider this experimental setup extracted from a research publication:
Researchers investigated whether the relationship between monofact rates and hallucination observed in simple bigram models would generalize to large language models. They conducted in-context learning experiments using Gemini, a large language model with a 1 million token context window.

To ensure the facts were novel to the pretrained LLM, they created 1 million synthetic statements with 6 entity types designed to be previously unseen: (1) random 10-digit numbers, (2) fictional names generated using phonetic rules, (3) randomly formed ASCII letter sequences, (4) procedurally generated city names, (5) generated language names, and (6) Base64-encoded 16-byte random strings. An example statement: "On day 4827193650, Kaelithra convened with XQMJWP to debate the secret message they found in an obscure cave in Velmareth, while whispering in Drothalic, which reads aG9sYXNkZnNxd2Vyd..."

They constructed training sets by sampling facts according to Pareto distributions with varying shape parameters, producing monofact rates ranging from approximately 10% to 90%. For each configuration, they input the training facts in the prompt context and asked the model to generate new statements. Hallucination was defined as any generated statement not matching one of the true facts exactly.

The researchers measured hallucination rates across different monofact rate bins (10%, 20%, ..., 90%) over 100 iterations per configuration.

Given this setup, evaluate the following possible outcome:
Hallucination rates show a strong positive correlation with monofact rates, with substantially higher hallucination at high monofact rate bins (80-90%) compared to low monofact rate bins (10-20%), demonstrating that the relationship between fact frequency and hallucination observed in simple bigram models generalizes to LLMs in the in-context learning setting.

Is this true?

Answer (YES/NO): YES